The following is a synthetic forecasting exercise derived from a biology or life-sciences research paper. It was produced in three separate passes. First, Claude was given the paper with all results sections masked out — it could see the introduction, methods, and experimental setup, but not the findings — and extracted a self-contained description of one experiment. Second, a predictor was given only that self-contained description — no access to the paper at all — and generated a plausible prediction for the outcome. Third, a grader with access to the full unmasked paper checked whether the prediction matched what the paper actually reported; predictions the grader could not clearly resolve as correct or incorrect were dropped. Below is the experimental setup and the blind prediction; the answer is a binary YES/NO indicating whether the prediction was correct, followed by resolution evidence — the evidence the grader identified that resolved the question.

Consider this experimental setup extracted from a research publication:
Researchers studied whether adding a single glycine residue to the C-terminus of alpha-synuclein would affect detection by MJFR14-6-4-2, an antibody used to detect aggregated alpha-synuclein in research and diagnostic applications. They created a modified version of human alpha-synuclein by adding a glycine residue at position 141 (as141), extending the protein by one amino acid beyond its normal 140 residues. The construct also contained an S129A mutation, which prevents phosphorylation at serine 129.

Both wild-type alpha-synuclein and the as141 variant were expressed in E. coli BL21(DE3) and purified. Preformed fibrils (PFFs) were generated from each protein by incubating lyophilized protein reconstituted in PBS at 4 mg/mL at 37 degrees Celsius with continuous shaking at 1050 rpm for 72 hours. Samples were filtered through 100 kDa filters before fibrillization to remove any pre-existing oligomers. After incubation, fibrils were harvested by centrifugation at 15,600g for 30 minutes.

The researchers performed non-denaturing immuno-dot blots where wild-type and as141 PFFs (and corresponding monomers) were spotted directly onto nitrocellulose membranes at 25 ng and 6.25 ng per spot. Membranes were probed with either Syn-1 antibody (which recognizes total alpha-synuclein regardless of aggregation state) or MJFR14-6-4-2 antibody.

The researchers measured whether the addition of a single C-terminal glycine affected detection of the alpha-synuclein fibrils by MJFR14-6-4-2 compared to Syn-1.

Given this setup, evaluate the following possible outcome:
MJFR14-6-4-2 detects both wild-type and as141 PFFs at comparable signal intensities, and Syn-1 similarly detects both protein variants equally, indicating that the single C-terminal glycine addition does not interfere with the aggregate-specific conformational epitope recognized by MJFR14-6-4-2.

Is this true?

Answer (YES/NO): NO